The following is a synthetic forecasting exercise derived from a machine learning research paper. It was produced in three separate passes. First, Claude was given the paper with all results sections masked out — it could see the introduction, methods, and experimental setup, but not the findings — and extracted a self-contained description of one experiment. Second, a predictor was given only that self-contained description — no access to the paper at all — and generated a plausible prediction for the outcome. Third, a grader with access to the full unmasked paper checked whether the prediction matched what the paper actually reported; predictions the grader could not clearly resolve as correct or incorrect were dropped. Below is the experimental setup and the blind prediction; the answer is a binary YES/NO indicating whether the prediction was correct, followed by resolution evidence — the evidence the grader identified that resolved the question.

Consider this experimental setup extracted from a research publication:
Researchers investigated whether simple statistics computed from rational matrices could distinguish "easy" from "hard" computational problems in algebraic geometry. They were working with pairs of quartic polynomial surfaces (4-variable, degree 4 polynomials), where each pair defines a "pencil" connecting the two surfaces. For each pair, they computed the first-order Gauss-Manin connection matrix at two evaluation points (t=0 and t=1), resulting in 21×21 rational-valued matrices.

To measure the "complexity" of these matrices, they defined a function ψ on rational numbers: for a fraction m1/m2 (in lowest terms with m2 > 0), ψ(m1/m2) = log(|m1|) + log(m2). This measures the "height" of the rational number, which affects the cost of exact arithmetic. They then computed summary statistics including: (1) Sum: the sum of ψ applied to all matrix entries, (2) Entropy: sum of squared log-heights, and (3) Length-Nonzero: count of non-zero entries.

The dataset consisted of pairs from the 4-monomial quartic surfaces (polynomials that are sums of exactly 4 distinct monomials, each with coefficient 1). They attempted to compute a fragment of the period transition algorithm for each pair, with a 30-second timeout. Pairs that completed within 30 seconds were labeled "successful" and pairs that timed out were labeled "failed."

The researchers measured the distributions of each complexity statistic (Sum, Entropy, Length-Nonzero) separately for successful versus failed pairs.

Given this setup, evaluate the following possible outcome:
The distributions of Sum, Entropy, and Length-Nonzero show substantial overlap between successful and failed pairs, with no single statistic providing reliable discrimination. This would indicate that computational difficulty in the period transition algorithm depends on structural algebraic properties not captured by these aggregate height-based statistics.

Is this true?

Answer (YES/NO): YES